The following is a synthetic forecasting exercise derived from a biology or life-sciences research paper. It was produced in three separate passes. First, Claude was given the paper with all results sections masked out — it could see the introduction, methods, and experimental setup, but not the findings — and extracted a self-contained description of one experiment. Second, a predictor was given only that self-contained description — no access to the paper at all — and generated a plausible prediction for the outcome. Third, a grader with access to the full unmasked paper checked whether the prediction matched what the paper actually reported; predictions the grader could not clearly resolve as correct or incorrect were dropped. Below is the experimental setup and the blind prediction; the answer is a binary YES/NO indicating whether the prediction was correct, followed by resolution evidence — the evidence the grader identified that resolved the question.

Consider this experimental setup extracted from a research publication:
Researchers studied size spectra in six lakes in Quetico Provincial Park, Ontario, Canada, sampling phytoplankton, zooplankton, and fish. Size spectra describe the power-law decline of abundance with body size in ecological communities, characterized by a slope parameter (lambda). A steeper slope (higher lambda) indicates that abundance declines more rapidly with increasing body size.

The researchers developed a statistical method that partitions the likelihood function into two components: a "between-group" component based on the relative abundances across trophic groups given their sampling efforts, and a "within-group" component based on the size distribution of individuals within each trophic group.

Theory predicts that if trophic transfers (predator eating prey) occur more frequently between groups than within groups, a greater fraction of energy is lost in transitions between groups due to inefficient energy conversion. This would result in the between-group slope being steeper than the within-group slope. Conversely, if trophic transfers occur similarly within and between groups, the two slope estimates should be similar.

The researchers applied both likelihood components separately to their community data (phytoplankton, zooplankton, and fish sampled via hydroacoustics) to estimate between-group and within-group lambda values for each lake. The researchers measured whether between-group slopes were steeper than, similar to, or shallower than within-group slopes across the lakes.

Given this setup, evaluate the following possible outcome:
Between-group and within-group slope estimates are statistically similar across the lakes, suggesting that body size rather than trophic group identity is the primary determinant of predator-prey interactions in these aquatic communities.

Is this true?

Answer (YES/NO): NO